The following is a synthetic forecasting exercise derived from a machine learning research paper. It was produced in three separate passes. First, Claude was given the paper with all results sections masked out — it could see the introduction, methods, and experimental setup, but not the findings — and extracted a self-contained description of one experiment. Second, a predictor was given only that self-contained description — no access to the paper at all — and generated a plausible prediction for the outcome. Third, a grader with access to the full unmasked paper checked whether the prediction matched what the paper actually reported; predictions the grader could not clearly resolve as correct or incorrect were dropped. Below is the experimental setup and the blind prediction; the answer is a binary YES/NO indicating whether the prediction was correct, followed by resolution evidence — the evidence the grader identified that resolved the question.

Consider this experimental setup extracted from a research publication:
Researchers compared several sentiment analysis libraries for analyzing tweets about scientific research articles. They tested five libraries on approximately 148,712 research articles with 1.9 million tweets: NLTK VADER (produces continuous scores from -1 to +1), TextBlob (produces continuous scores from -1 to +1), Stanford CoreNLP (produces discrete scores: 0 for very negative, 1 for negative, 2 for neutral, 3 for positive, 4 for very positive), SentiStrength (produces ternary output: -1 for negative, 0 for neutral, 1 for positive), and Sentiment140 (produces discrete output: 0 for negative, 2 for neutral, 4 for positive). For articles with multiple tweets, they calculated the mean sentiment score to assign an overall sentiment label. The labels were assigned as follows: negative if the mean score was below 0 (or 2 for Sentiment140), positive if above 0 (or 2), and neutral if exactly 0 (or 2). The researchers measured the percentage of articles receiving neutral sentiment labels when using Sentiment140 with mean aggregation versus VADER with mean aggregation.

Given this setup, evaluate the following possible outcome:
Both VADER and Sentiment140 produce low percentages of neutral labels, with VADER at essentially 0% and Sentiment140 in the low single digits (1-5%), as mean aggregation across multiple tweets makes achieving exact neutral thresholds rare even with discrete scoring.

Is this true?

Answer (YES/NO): NO